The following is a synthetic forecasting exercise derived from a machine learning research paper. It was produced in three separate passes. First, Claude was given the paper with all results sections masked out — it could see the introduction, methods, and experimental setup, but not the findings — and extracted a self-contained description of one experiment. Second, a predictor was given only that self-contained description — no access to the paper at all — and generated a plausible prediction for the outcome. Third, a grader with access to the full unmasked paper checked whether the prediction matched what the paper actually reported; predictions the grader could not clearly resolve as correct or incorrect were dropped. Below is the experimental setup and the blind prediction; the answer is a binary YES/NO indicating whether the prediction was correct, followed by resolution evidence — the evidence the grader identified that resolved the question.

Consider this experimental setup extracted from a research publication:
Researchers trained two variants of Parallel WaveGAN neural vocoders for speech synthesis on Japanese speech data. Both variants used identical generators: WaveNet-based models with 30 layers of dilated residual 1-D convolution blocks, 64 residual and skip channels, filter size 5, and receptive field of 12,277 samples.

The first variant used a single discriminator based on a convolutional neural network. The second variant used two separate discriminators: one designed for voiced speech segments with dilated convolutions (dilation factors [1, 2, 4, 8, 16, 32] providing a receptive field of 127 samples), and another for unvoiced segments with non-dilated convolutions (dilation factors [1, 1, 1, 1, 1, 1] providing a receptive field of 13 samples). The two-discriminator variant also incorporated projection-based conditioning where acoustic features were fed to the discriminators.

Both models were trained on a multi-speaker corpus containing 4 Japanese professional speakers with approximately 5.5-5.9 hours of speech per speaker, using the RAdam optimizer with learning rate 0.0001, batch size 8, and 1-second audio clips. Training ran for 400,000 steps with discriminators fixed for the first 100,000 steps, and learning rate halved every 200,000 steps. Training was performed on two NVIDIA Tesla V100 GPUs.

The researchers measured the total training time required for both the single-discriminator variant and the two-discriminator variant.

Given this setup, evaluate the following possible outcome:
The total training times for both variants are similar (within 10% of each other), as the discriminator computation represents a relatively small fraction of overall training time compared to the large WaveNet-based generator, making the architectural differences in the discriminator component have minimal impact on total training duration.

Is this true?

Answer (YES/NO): NO